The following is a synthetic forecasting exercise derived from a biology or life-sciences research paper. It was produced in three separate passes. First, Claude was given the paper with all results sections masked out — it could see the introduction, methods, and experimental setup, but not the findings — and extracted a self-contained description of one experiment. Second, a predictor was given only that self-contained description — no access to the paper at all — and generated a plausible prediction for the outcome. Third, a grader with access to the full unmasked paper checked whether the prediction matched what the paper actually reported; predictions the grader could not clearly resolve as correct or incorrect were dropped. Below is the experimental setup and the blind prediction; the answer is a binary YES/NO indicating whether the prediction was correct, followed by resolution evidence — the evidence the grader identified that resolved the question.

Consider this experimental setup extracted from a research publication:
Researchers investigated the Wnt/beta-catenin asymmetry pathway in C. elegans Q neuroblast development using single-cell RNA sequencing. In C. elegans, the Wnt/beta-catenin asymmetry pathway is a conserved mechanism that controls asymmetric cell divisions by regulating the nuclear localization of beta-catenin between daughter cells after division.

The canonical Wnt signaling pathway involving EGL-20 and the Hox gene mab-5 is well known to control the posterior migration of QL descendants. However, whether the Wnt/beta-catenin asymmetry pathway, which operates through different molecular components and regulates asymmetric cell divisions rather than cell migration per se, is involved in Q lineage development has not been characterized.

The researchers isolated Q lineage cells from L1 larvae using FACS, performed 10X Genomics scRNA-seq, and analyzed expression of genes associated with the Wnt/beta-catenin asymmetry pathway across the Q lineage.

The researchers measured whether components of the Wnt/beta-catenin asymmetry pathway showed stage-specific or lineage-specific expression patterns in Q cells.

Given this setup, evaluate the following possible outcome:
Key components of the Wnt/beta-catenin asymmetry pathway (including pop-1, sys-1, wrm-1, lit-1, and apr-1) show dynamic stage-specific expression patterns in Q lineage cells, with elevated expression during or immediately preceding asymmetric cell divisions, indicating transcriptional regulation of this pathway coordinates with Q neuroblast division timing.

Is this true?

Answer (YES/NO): NO